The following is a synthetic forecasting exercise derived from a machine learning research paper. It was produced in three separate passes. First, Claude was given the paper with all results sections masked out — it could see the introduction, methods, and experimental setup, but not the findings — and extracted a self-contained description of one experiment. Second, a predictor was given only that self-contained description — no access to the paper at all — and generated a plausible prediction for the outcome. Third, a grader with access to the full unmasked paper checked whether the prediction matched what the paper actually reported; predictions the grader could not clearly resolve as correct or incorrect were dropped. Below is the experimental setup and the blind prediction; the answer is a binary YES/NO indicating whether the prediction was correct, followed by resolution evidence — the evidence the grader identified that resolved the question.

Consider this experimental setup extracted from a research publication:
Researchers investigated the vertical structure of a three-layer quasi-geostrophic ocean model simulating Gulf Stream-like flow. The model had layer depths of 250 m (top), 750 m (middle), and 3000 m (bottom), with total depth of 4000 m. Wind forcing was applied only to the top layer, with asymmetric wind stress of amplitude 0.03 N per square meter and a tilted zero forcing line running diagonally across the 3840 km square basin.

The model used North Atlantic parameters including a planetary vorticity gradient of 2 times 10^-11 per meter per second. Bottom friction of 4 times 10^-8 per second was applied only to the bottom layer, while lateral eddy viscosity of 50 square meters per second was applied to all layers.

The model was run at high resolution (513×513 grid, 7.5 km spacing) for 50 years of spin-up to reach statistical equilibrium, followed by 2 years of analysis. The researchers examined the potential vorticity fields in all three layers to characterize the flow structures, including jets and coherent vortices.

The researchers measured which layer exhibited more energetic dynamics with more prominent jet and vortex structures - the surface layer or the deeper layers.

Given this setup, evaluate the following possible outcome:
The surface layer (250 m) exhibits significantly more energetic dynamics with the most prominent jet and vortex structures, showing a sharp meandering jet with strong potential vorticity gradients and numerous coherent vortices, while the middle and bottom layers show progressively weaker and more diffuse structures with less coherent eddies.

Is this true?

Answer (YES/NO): YES